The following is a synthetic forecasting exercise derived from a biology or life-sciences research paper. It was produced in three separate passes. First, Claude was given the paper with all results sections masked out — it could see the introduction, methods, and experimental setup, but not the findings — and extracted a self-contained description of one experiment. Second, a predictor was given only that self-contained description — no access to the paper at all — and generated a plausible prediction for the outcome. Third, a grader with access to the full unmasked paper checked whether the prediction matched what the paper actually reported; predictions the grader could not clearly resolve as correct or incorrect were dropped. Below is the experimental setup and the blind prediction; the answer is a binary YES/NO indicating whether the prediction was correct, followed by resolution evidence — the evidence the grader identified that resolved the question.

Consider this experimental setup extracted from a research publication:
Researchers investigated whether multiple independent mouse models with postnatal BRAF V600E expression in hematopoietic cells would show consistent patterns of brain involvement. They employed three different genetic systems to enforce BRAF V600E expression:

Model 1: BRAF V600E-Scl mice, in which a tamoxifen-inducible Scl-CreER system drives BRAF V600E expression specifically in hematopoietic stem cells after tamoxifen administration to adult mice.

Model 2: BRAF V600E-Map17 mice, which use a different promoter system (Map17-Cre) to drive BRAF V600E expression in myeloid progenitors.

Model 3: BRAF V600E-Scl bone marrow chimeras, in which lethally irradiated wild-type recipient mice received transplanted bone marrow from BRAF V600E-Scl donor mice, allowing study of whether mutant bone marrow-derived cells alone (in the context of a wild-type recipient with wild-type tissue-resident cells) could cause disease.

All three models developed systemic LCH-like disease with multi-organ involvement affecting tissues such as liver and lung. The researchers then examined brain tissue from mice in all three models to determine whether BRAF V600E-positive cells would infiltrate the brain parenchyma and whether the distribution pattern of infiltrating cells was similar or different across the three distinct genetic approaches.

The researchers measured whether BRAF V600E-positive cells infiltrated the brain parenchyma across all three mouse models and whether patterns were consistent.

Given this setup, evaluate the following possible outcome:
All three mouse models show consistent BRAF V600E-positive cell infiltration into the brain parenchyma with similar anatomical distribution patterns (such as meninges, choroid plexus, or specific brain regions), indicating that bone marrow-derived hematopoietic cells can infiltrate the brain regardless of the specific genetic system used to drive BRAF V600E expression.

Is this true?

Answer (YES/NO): YES